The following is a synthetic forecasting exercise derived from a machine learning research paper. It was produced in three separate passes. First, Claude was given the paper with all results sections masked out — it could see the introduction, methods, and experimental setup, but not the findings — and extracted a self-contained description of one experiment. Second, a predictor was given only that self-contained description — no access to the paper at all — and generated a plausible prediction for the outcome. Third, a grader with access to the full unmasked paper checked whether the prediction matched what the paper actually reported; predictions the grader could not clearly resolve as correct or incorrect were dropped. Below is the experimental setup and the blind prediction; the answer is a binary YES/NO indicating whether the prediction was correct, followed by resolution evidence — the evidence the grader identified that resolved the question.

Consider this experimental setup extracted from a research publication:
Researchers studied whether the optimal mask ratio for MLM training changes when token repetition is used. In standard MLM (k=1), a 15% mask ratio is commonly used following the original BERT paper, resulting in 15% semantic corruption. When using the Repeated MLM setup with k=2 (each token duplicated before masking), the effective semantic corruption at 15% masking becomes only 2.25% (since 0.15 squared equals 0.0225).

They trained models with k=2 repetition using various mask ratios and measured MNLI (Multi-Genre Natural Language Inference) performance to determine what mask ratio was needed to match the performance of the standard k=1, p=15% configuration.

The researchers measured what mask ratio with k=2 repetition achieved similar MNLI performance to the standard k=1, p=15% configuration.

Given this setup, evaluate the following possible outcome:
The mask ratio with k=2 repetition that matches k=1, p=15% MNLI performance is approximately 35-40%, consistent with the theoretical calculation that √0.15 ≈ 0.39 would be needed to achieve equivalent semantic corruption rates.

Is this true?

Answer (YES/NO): YES